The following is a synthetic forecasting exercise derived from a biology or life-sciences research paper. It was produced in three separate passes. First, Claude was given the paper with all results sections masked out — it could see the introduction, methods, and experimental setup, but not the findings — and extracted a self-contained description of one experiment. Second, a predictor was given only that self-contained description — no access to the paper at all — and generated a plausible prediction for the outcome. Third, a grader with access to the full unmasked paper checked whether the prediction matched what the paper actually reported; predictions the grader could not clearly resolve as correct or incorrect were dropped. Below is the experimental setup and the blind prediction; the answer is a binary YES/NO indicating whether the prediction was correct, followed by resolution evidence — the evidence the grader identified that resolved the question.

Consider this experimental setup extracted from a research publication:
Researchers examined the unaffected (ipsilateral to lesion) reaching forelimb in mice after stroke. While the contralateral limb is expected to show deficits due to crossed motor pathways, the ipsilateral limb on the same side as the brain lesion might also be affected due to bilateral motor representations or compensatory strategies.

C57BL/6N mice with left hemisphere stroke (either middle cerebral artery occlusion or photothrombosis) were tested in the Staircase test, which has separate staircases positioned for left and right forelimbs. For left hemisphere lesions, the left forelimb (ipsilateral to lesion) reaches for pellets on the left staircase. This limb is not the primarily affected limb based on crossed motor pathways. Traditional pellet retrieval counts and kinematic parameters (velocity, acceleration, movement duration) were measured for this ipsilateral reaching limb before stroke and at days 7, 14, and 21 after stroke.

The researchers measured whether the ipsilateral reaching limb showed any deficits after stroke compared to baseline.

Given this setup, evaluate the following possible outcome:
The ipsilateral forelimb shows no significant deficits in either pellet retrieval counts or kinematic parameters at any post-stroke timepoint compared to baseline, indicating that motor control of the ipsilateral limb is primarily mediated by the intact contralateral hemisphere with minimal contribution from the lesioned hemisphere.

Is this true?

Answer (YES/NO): NO